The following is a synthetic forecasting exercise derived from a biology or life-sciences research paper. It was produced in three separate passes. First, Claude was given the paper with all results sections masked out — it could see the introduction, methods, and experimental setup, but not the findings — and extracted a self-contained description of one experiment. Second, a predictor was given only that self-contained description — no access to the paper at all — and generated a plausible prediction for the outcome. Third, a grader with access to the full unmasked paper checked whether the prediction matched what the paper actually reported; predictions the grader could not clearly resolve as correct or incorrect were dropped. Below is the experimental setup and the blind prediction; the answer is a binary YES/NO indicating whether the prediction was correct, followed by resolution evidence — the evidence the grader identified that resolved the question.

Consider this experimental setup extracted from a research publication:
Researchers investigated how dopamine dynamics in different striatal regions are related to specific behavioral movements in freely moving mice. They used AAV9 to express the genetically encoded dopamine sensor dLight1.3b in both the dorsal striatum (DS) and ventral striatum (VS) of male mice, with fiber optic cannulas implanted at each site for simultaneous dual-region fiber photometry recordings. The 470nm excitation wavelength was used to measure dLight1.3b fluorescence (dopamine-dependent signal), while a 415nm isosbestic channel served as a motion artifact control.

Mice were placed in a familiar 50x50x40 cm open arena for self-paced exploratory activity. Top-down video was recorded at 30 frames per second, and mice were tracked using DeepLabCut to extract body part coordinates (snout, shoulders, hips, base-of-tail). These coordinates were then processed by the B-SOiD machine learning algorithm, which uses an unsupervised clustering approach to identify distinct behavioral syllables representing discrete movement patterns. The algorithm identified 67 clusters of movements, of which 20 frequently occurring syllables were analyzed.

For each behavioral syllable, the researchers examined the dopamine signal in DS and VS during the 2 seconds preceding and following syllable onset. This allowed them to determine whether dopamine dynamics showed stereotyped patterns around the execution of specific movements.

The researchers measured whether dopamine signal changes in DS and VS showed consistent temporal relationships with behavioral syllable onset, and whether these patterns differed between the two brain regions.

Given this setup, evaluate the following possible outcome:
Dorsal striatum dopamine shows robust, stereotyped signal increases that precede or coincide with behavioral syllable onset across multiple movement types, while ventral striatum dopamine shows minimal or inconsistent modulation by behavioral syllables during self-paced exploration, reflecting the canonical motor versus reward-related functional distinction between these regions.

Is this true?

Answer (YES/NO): NO